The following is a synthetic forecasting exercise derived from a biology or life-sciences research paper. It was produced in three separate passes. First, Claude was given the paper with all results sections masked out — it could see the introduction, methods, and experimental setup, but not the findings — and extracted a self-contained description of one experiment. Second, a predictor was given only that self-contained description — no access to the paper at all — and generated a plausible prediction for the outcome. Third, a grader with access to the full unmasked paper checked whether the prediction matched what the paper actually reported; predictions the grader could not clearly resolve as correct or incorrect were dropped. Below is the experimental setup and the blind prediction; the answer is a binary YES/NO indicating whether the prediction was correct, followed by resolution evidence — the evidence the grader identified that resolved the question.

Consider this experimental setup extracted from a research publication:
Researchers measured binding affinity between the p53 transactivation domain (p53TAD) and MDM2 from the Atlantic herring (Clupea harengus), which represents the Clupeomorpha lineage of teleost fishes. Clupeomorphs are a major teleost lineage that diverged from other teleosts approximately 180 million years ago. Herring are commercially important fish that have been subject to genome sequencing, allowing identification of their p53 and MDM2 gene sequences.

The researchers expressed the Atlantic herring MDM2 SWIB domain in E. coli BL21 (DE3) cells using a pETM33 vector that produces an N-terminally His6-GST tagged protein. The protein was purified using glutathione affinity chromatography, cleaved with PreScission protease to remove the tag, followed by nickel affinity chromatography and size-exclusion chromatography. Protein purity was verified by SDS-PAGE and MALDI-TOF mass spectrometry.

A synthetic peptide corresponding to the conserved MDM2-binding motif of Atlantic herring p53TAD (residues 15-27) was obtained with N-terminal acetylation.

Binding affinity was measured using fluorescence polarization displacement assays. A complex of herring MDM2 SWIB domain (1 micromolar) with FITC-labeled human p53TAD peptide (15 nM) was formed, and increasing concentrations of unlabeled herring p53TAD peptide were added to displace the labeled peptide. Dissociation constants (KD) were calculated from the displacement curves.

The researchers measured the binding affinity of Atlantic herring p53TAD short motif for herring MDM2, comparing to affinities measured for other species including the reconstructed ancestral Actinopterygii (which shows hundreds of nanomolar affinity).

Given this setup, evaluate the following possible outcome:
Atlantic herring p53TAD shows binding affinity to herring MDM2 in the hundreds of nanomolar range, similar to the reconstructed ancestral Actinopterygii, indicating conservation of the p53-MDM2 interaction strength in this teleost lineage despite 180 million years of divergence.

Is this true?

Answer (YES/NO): NO